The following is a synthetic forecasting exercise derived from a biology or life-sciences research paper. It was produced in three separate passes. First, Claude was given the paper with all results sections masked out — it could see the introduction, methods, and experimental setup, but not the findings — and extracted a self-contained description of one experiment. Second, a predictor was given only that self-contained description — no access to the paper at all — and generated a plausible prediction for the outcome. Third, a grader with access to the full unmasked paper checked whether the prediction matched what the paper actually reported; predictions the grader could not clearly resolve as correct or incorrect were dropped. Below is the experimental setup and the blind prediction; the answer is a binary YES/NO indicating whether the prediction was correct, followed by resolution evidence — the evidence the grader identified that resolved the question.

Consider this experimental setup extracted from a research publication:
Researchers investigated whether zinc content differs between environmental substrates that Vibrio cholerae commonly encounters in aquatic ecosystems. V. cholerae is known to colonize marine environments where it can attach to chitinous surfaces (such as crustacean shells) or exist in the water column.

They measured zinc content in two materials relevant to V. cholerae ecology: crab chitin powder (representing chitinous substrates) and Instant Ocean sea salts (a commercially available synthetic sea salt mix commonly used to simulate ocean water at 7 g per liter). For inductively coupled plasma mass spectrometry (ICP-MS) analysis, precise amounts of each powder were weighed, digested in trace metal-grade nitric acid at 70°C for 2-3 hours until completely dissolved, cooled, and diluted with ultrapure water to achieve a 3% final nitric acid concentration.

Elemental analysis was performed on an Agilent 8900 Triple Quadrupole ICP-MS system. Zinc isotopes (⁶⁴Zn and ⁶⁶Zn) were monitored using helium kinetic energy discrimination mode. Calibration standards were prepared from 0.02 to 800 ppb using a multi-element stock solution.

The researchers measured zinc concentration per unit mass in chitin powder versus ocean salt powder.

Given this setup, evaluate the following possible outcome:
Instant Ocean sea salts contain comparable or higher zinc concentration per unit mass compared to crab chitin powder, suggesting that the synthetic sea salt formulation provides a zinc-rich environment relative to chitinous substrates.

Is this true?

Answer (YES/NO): NO